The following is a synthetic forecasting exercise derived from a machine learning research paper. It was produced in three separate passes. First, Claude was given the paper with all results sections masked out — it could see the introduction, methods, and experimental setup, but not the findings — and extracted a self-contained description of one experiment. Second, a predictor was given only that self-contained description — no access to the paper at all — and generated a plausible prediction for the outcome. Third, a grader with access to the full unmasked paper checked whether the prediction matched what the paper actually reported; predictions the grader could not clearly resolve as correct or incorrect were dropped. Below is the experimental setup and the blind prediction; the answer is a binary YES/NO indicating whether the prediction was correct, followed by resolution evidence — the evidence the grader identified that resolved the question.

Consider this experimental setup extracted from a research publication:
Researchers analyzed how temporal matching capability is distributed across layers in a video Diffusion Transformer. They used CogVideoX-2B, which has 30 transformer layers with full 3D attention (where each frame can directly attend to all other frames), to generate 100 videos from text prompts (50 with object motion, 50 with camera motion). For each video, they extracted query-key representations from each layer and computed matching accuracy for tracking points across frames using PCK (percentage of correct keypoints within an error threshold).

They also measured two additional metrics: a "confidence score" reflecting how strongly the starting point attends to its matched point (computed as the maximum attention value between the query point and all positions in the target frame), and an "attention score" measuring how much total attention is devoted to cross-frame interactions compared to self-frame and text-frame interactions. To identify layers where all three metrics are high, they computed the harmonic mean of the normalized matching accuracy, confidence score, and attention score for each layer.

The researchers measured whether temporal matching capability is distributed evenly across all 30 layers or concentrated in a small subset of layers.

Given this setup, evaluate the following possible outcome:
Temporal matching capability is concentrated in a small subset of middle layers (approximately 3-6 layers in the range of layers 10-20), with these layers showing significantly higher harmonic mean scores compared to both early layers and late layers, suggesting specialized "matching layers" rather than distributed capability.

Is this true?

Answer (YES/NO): NO